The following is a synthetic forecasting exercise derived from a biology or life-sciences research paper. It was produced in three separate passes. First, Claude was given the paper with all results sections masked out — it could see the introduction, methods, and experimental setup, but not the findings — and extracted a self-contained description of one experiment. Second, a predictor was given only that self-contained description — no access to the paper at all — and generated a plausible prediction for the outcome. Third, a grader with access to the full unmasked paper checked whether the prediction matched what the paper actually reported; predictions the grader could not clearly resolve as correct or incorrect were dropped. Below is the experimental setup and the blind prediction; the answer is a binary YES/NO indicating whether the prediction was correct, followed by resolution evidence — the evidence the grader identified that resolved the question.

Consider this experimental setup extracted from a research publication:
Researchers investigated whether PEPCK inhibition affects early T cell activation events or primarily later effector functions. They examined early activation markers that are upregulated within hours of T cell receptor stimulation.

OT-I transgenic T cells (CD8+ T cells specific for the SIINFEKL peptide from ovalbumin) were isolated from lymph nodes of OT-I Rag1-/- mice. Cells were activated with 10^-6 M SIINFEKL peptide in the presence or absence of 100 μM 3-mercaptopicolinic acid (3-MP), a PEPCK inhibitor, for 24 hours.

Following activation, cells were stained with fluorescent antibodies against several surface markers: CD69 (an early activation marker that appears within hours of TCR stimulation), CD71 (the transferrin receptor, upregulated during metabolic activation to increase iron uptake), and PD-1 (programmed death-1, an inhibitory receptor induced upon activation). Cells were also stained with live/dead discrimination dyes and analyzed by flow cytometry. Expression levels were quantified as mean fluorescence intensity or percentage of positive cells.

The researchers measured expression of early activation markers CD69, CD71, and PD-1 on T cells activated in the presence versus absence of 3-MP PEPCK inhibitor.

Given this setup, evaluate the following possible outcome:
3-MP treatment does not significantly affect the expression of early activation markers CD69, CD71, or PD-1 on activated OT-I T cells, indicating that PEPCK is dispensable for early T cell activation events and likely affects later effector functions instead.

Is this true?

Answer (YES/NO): YES